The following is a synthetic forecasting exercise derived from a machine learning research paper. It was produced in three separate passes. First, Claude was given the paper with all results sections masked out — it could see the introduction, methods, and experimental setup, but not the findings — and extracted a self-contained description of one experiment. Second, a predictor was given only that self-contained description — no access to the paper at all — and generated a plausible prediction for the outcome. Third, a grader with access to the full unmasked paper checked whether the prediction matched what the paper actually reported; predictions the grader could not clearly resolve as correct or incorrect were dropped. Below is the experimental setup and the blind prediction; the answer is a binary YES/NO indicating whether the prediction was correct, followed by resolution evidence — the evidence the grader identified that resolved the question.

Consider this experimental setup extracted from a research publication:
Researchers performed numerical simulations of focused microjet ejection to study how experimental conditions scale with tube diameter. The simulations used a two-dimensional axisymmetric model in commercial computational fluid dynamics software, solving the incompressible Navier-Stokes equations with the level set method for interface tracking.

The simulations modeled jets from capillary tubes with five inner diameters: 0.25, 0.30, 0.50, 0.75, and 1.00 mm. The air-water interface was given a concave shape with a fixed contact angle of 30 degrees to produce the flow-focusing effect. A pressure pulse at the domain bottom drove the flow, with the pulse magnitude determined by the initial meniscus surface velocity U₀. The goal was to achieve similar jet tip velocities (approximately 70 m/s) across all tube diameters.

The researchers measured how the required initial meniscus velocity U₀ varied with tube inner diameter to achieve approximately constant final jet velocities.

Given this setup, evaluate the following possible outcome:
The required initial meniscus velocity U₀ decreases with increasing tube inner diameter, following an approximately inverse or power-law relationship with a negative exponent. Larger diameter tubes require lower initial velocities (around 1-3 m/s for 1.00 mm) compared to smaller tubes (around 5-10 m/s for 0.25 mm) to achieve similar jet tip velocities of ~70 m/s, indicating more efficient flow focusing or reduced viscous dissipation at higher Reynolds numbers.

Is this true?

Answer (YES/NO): NO